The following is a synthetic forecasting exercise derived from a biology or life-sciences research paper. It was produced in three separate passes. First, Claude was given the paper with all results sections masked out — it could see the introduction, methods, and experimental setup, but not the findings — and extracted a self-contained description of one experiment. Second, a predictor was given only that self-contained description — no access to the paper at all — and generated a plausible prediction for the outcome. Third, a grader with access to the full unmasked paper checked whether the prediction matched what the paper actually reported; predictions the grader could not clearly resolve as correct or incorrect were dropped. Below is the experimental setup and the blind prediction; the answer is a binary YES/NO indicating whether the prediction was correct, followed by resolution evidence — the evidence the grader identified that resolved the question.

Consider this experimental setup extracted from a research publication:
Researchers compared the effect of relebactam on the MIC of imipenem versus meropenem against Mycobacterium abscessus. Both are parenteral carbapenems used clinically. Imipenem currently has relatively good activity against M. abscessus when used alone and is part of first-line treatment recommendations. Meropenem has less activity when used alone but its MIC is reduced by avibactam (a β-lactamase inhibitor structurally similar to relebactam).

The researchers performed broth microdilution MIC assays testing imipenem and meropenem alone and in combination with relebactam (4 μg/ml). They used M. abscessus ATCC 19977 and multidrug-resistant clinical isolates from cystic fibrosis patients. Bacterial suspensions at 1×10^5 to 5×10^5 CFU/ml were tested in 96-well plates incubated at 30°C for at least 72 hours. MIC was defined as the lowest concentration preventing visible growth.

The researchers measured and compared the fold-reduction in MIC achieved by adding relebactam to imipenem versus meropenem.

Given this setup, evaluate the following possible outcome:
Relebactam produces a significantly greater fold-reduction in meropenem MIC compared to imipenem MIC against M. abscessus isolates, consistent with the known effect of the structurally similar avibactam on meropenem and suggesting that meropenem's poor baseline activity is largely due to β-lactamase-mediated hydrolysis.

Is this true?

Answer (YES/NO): YES